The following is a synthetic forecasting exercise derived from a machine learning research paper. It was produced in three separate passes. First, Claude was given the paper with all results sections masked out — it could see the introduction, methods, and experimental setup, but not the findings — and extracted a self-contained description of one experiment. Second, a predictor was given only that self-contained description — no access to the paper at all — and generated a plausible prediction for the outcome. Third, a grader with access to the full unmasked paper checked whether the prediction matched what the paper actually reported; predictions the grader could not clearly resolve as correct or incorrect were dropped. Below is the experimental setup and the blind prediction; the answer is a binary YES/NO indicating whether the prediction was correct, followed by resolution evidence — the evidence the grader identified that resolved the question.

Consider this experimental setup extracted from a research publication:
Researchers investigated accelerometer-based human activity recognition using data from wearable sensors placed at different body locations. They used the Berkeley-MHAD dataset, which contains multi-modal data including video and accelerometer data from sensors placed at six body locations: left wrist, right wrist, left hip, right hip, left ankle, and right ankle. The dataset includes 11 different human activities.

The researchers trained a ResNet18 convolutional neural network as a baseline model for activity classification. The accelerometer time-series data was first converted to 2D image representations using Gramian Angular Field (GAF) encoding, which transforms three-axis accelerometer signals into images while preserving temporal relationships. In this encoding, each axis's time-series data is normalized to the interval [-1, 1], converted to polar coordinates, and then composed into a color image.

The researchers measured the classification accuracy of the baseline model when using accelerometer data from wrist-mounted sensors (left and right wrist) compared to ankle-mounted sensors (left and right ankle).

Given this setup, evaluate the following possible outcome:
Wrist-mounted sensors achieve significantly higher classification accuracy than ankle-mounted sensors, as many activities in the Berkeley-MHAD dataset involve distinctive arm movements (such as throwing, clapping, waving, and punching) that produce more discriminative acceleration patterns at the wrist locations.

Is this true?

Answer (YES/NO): YES